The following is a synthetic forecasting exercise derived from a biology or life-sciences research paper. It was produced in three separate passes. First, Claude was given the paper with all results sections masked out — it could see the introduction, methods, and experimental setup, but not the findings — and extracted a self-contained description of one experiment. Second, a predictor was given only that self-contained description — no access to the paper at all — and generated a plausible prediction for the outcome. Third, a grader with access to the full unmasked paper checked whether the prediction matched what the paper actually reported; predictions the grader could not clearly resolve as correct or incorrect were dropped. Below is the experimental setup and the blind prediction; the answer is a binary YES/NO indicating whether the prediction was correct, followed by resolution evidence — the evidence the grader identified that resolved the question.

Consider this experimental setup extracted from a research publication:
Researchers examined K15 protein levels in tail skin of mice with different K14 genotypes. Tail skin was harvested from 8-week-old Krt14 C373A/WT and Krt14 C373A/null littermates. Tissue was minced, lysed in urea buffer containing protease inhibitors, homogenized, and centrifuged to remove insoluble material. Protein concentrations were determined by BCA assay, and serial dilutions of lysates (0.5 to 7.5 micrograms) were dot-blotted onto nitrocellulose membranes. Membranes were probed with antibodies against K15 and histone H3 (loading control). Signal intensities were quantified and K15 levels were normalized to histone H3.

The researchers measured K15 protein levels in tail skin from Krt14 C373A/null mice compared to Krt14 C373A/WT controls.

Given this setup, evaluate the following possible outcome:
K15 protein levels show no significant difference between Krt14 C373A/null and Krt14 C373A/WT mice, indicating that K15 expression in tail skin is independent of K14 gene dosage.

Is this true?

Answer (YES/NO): YES